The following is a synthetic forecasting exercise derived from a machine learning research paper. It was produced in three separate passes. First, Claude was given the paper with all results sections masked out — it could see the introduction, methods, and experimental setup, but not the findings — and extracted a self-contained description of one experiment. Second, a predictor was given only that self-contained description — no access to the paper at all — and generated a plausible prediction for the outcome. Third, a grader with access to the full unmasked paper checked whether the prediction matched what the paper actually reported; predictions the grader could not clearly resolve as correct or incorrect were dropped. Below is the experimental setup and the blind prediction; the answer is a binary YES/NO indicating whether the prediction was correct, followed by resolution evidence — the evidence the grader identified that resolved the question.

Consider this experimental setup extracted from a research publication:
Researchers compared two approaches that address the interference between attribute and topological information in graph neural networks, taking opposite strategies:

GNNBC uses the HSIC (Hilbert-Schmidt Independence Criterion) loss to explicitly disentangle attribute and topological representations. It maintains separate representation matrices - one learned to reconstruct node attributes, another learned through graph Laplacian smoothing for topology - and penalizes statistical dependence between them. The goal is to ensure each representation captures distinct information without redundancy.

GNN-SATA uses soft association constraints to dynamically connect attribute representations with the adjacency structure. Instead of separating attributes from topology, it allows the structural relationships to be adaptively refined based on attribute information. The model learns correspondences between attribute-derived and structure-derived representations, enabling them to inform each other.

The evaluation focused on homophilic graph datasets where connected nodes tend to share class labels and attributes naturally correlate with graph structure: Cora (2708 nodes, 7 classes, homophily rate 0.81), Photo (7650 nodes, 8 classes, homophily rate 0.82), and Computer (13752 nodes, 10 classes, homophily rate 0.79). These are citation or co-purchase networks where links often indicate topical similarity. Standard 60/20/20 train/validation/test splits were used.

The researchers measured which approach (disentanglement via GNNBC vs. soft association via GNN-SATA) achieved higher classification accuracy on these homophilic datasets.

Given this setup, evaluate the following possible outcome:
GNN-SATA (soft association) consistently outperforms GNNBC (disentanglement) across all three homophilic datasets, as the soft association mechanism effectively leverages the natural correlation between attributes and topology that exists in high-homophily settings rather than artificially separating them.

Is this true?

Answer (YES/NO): YES